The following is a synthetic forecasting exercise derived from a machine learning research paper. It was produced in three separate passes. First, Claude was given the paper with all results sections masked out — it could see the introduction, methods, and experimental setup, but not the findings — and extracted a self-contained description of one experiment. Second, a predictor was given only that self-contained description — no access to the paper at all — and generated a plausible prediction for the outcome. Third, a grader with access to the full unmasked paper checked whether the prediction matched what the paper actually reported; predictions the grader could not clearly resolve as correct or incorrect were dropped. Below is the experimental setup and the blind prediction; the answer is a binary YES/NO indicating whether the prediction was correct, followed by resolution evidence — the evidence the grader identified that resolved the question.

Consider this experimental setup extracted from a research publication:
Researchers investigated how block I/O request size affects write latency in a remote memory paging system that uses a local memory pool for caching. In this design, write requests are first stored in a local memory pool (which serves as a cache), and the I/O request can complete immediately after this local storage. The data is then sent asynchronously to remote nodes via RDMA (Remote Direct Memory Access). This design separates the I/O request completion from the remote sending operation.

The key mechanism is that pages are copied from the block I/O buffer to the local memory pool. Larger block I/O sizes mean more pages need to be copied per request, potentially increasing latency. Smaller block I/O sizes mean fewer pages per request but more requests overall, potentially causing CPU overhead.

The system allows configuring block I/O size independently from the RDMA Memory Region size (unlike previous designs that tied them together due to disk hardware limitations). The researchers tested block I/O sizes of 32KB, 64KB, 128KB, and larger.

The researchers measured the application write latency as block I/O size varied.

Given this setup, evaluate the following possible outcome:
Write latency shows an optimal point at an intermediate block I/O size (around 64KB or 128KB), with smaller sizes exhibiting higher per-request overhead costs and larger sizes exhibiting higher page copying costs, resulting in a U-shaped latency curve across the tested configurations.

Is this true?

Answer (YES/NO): YES